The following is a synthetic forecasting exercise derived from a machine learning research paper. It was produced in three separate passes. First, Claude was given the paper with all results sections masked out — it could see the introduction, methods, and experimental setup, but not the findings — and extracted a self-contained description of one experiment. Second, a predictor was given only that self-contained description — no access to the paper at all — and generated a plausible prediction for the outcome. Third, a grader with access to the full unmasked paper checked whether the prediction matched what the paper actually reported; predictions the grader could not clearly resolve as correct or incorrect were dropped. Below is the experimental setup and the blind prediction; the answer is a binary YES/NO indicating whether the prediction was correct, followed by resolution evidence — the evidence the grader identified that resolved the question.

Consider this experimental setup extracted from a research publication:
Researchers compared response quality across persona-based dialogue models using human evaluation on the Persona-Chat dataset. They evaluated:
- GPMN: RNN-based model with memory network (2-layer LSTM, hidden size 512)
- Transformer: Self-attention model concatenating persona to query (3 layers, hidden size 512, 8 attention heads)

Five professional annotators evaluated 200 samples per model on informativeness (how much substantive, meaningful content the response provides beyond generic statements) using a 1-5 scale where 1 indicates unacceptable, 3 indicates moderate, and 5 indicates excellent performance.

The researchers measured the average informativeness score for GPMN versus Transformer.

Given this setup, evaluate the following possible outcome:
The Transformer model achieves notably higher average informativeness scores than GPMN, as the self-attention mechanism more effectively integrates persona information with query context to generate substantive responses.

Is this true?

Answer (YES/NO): NO